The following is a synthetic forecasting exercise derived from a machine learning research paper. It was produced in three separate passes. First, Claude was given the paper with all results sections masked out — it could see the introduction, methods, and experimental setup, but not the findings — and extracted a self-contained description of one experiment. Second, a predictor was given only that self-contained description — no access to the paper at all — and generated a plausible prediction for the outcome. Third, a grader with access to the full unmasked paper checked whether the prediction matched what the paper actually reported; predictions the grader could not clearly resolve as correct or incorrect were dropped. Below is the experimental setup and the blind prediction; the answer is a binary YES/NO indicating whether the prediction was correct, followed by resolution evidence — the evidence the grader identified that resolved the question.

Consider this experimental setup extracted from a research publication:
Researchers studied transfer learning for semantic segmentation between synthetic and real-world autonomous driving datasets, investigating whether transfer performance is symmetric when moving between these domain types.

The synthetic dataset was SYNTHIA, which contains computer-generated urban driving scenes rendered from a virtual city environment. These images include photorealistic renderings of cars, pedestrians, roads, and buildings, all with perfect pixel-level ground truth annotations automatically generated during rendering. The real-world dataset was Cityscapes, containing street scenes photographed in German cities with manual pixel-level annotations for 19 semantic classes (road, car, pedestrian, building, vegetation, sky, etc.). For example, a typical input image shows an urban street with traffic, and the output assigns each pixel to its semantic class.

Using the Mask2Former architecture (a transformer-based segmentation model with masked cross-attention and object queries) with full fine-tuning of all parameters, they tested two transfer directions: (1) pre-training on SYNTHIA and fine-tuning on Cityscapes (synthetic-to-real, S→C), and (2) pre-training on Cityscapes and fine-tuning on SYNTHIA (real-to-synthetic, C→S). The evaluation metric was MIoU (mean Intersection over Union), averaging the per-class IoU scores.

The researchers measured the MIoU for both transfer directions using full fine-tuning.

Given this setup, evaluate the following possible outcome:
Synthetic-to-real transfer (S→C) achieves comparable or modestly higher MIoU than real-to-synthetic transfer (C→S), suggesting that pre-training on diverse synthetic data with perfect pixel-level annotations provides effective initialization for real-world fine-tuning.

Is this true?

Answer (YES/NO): NO